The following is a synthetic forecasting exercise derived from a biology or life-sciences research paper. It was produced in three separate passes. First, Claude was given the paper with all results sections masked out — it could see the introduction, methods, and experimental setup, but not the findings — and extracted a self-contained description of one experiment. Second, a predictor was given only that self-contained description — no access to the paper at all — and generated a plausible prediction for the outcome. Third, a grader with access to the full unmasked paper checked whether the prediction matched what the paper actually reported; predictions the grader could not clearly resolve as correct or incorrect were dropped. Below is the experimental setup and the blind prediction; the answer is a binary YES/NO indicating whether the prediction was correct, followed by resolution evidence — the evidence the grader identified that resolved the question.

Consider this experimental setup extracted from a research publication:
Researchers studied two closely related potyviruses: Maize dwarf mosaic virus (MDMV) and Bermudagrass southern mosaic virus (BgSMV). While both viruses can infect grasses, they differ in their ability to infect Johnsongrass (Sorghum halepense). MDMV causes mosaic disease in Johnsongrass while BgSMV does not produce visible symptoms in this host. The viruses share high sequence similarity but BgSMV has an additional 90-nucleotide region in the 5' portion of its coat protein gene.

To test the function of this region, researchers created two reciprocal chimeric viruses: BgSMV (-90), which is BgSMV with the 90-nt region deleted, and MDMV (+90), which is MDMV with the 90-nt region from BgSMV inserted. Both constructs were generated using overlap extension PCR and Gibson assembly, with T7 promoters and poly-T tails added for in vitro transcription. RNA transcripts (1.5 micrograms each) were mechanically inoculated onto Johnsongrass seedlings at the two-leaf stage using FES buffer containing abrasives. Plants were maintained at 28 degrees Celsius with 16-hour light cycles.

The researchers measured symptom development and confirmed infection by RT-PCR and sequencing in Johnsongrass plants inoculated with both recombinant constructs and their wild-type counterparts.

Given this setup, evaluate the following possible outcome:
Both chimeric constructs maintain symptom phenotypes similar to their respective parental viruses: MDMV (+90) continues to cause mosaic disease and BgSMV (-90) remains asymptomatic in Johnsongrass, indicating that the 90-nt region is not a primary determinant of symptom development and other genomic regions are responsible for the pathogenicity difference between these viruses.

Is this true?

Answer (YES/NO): NO